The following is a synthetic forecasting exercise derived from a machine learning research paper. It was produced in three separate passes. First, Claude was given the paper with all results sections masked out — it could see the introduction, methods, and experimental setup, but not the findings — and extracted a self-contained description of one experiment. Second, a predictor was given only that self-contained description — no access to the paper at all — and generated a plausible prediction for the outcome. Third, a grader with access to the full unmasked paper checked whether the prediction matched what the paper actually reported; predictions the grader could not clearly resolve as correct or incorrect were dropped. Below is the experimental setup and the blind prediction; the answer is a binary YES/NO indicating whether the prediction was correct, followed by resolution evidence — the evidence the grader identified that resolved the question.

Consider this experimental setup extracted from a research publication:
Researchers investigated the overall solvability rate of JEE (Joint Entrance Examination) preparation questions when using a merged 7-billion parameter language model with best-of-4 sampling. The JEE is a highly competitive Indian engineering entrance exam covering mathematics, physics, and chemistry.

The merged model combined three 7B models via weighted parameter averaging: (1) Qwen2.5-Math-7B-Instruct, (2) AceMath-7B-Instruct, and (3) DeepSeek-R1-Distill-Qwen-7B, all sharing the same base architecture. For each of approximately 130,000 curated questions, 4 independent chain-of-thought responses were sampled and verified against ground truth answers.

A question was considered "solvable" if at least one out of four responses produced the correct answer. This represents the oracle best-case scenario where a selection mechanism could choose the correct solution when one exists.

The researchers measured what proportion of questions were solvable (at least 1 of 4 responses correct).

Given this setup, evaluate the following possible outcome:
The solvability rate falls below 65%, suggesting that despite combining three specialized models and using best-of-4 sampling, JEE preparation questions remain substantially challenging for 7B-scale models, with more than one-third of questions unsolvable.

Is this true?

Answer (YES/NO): NO